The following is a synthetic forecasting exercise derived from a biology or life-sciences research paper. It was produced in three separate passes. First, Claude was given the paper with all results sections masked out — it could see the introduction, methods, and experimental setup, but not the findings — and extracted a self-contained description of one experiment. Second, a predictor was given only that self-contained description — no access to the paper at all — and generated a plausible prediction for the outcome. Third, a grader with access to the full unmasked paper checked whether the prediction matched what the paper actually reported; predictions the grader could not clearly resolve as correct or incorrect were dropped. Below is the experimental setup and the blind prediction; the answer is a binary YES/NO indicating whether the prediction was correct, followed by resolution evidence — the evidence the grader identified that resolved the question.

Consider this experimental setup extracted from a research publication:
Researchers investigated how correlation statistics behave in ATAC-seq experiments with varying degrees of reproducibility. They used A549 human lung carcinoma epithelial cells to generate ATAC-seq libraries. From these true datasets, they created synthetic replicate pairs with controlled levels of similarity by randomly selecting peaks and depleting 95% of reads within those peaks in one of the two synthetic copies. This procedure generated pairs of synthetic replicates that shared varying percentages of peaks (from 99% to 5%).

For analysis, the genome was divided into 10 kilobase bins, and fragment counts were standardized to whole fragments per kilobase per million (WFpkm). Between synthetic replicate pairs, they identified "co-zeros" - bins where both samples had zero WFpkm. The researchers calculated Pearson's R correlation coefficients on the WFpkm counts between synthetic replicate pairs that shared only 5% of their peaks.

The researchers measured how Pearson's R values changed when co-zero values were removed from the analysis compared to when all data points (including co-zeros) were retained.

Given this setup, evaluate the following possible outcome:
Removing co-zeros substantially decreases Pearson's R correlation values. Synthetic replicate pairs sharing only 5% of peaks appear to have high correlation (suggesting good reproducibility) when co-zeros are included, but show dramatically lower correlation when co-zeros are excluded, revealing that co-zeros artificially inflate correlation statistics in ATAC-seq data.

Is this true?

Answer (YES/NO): YES